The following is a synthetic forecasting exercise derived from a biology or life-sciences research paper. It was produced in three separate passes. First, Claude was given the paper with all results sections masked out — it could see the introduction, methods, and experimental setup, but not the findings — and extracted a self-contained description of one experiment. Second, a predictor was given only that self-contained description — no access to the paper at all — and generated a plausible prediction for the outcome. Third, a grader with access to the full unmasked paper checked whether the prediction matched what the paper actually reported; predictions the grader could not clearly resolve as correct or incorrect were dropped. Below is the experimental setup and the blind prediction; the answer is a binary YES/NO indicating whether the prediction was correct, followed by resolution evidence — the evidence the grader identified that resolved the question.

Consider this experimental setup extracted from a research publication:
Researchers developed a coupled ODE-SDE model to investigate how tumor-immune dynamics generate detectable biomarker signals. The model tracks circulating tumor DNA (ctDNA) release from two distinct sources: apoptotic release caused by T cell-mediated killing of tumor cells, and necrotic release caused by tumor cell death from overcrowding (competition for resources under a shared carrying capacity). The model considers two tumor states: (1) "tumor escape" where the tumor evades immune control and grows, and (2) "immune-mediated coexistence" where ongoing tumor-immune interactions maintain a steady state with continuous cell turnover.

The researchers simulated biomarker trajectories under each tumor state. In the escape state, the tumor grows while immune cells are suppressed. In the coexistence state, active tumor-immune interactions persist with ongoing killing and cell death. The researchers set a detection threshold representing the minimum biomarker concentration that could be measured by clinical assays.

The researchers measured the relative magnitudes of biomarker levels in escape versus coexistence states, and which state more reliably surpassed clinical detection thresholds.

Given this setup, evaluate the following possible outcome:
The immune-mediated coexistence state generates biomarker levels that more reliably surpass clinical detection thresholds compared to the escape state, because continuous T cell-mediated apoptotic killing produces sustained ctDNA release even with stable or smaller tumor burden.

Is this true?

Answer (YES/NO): NO